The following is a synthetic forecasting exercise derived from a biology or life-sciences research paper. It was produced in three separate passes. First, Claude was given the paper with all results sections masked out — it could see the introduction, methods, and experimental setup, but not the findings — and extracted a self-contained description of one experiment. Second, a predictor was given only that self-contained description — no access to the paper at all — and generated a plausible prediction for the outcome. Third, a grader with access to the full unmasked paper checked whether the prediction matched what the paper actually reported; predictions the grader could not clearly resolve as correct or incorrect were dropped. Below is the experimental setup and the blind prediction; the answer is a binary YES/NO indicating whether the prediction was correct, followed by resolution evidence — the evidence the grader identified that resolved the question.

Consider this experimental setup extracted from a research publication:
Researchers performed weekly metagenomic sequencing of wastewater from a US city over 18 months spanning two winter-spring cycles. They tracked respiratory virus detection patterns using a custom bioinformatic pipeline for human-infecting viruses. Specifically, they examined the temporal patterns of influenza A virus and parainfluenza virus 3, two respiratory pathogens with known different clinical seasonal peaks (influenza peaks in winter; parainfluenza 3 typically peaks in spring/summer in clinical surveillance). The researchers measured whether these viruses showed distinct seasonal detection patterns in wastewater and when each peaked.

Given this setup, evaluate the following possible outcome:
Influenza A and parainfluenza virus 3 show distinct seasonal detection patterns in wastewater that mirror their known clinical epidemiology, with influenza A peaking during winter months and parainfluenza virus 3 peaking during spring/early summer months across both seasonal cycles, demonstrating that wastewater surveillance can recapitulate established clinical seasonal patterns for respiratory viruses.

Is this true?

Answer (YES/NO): YES